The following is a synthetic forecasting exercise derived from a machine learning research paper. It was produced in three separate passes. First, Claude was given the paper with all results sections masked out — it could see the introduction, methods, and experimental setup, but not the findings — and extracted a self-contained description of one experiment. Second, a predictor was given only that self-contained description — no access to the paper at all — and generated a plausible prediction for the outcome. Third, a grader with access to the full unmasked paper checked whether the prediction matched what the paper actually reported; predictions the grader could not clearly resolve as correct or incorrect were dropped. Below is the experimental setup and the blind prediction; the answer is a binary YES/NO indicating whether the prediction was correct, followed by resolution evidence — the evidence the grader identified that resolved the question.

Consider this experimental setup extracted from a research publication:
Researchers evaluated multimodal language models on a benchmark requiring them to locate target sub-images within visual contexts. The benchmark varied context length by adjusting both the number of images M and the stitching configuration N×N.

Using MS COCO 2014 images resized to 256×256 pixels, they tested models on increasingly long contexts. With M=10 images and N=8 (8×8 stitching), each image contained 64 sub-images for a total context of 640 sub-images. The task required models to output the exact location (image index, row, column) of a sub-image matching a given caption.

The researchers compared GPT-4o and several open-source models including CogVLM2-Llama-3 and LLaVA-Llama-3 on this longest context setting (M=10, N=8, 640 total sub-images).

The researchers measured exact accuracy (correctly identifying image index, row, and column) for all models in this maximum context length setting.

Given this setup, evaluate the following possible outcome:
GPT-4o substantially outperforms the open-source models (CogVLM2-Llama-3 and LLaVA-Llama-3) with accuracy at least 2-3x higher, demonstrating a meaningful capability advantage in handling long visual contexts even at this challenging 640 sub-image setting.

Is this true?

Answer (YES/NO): NO